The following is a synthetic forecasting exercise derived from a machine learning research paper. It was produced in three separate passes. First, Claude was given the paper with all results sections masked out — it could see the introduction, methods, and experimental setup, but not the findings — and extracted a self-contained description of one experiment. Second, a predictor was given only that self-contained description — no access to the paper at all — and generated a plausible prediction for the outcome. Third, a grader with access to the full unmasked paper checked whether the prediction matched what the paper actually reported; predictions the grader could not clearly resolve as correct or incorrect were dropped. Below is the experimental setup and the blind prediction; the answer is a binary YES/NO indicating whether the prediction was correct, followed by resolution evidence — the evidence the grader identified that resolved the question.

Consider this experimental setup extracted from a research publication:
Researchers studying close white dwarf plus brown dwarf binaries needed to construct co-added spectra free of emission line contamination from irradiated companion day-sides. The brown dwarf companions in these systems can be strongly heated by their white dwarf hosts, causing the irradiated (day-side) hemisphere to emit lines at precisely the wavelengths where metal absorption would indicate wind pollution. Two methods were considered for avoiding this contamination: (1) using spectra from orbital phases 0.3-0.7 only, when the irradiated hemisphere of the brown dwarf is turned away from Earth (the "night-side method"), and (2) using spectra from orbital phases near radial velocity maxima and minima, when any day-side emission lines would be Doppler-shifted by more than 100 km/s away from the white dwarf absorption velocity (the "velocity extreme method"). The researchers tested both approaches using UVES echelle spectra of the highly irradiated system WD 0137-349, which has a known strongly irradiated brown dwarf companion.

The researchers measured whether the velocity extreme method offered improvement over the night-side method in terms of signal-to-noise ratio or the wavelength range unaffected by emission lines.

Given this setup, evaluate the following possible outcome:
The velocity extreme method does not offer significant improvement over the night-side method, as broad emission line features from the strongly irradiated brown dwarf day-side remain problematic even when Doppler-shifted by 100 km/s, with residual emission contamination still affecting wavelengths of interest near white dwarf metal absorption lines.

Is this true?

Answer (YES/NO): YES